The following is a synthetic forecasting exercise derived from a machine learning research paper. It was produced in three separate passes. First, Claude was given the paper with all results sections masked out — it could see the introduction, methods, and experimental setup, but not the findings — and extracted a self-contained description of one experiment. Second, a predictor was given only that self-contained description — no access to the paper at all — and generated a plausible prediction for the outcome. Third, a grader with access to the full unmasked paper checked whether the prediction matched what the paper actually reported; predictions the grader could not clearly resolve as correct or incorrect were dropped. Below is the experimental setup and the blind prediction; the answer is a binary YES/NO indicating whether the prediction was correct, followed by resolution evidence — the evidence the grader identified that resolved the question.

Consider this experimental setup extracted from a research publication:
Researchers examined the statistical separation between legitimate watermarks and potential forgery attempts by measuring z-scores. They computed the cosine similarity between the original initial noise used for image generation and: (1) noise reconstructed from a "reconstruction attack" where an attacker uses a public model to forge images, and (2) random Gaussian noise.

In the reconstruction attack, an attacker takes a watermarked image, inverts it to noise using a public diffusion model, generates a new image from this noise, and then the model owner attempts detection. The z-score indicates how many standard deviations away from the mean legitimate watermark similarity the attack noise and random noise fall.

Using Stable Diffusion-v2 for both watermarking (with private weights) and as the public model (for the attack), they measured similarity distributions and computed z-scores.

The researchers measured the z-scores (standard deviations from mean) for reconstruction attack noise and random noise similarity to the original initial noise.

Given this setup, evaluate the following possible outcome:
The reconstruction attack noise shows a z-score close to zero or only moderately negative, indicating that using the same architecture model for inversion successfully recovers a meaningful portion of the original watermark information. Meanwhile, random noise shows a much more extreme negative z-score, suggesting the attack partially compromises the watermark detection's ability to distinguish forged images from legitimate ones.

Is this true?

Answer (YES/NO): NO